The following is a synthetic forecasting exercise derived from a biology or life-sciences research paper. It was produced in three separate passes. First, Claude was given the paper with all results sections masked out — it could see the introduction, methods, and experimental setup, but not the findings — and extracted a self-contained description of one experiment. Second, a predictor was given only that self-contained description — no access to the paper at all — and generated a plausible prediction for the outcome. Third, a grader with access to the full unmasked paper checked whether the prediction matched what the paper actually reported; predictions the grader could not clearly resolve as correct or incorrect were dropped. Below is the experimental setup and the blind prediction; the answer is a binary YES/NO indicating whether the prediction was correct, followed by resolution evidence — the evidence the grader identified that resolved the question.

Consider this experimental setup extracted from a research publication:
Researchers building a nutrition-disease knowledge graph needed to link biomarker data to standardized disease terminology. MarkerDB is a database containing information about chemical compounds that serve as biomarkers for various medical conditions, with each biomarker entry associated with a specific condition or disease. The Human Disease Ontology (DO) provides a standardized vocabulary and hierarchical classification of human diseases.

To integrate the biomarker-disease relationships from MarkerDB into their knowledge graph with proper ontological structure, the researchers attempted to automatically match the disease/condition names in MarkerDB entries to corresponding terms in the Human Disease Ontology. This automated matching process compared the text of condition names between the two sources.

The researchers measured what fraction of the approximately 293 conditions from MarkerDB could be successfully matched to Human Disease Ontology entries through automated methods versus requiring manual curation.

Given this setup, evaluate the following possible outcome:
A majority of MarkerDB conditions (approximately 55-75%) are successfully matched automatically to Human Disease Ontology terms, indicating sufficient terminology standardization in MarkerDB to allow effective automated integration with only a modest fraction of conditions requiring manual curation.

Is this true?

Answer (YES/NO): NO